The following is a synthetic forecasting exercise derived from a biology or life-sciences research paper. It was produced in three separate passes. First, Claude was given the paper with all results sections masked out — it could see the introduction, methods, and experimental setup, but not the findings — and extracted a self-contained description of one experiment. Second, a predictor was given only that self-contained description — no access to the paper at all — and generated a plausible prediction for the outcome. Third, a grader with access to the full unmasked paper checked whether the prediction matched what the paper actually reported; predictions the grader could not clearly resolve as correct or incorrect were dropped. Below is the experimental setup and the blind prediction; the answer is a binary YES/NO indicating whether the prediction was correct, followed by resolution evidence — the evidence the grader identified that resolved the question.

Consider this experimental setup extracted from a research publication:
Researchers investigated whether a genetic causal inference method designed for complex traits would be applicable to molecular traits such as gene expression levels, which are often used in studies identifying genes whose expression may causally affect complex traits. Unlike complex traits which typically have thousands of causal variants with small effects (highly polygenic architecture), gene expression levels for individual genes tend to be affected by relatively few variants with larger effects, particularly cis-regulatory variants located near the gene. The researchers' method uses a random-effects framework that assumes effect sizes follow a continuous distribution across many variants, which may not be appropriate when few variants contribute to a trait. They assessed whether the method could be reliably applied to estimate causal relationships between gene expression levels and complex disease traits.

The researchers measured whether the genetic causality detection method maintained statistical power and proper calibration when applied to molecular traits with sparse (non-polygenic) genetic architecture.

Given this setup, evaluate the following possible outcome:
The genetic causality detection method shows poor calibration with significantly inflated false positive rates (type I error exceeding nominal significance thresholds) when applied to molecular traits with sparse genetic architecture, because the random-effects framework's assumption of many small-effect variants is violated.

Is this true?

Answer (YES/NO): NO